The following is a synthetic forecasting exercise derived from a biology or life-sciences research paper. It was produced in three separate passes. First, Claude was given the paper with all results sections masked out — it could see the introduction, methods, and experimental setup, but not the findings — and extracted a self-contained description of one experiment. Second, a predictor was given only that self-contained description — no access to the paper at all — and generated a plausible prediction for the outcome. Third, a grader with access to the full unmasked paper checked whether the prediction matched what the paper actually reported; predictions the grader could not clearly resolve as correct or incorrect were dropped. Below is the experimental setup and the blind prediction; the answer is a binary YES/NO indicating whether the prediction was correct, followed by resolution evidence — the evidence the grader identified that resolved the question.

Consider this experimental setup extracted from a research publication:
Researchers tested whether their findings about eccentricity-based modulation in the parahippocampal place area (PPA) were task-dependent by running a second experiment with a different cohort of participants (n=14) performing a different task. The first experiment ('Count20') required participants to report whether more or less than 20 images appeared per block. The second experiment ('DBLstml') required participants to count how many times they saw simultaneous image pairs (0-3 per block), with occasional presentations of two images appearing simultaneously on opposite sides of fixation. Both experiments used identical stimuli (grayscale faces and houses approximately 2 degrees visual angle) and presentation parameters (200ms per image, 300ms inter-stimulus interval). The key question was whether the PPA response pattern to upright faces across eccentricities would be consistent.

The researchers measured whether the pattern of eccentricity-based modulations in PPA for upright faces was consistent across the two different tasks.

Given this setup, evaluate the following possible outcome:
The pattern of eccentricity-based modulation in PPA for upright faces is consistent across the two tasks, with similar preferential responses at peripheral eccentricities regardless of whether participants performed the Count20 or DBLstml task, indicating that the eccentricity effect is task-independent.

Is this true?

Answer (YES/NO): YES